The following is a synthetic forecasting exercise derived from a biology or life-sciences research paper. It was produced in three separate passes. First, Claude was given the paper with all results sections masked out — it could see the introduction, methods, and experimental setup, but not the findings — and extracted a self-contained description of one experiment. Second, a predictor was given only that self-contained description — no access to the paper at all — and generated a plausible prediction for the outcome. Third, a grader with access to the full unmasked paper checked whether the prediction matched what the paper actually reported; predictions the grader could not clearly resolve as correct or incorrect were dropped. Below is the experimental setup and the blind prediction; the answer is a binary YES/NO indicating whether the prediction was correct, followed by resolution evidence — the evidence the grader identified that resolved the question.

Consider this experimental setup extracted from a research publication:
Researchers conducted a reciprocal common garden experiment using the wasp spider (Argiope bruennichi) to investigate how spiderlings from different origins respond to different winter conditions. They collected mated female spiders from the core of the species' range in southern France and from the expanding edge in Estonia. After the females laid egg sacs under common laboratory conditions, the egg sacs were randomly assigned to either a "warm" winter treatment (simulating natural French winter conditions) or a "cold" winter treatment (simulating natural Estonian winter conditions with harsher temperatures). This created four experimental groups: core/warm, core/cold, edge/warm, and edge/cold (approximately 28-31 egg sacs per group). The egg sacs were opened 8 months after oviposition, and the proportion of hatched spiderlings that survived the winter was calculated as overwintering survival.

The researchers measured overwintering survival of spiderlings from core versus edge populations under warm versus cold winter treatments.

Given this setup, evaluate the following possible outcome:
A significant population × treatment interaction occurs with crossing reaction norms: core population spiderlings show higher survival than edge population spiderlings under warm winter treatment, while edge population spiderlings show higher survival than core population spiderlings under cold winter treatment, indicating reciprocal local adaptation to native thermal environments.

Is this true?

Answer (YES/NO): NO